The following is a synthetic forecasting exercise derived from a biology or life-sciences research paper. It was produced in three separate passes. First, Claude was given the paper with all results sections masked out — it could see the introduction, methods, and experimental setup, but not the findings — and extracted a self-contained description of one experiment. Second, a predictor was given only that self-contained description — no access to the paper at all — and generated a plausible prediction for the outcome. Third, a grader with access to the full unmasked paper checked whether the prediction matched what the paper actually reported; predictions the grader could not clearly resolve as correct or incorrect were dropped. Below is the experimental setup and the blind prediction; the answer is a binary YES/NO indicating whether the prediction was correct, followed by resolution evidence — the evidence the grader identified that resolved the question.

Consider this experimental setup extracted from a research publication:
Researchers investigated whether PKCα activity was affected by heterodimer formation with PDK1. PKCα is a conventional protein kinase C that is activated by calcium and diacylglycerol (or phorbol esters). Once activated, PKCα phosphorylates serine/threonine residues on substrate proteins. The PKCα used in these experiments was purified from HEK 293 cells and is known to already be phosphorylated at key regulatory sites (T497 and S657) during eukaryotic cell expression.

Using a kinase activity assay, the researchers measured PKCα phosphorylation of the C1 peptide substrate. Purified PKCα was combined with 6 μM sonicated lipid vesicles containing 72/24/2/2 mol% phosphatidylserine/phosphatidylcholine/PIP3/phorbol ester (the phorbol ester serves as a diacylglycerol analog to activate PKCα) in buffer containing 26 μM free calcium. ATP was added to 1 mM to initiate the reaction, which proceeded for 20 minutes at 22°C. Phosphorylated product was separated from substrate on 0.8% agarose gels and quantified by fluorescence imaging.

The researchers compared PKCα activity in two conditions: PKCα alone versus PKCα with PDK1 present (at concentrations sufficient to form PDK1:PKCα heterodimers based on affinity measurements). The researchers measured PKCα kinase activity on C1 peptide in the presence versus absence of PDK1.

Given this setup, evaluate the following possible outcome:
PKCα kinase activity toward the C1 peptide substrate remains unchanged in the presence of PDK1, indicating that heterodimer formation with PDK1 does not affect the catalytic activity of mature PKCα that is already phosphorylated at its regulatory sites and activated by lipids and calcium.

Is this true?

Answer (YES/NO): YES